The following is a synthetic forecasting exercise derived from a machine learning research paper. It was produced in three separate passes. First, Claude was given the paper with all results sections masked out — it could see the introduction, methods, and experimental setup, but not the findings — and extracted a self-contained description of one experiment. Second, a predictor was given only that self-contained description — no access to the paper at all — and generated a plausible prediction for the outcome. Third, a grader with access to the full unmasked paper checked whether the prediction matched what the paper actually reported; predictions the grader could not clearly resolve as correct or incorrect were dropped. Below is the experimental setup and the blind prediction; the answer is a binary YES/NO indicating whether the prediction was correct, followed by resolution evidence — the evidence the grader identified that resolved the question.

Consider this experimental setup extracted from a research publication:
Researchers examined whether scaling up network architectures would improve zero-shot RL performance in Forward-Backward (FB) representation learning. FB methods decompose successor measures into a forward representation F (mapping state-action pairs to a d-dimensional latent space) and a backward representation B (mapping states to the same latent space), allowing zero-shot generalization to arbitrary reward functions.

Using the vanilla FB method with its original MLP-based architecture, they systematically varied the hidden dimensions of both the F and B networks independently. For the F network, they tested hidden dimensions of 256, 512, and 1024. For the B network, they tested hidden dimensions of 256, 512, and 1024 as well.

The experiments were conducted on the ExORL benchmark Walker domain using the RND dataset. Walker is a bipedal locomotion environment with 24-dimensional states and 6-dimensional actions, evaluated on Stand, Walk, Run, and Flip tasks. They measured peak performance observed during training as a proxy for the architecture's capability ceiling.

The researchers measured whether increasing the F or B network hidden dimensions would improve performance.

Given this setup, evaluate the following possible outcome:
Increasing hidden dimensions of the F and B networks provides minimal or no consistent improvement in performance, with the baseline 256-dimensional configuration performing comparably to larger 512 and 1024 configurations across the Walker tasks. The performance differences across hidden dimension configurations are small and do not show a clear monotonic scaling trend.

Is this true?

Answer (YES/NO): YES